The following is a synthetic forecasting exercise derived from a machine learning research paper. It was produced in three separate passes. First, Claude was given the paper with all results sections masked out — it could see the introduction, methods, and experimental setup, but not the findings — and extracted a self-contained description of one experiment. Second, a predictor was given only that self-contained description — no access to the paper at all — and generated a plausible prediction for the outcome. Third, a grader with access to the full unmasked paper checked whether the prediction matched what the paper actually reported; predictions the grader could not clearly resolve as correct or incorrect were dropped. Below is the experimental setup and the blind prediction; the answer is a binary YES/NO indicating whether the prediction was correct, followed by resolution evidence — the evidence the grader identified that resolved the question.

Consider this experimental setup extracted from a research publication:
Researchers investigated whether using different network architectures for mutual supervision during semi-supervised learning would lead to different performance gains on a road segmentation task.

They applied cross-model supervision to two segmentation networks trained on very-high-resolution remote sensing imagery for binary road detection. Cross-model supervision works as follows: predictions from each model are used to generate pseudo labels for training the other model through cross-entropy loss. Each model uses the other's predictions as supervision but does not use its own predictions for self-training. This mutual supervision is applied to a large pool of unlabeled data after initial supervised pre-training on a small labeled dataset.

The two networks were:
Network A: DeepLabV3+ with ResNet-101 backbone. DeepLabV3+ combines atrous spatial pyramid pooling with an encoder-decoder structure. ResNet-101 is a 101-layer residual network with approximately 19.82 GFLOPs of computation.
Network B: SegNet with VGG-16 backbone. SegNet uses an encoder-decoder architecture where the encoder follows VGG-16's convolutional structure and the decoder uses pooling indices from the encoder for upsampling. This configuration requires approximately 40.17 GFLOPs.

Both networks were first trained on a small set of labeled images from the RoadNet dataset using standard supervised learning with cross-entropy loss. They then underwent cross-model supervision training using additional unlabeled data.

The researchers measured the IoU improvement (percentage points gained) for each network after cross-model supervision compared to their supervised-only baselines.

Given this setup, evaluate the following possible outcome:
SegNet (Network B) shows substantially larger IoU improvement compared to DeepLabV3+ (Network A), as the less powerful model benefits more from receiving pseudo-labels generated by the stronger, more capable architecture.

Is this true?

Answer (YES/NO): NO